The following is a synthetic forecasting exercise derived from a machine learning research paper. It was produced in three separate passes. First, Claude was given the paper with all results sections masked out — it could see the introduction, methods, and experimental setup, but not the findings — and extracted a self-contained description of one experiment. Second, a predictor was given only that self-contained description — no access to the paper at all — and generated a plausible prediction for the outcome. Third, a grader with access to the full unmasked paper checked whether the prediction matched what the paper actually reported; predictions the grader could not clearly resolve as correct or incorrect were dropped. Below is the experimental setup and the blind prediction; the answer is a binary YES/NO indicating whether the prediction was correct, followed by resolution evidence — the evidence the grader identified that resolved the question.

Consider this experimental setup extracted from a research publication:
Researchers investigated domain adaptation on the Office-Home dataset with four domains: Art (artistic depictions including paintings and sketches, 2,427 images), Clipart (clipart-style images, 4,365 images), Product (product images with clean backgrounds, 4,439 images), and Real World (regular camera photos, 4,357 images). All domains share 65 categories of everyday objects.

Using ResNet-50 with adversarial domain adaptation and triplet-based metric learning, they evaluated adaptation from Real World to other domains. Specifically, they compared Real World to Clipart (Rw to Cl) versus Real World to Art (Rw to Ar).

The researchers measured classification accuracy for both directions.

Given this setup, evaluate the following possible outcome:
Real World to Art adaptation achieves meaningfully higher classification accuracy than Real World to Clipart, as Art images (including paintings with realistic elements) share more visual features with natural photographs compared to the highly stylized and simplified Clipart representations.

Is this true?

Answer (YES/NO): YES